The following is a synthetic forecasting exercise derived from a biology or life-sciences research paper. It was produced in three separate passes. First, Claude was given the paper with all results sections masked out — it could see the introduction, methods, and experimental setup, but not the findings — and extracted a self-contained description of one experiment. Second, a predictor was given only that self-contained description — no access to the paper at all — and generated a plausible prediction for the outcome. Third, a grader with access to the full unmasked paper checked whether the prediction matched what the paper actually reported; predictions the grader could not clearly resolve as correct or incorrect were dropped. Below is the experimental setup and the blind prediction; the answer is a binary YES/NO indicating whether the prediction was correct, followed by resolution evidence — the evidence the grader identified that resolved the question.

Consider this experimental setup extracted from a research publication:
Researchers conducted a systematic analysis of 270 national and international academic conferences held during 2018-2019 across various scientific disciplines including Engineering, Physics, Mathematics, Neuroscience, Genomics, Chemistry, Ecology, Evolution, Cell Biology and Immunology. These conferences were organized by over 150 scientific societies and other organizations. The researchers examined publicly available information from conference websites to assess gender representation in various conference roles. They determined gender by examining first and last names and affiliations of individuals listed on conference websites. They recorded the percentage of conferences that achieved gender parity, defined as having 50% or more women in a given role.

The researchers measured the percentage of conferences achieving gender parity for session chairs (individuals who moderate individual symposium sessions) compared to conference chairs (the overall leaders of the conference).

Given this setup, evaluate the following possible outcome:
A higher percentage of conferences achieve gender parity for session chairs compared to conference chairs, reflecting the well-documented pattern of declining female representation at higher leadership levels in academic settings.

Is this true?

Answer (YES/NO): NO